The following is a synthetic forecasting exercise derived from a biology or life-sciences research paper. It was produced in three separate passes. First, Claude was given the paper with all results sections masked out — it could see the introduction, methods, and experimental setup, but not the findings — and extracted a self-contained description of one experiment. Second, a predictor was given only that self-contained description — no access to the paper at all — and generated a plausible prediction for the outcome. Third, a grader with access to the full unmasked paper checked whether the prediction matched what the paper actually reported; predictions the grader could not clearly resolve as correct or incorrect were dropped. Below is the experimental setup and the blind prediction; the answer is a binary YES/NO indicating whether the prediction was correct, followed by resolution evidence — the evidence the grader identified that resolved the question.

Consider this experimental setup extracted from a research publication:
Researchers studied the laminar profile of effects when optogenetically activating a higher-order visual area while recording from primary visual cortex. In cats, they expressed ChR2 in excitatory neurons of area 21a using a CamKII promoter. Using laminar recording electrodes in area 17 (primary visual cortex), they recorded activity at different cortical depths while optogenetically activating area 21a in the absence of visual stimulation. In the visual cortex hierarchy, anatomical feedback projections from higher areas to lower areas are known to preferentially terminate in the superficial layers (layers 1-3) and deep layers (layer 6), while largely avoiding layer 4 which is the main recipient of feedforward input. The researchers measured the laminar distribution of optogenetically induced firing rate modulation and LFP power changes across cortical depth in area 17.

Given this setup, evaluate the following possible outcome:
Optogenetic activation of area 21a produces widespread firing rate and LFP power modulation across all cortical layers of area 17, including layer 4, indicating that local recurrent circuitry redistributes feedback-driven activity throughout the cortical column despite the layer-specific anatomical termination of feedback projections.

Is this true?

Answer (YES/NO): NO